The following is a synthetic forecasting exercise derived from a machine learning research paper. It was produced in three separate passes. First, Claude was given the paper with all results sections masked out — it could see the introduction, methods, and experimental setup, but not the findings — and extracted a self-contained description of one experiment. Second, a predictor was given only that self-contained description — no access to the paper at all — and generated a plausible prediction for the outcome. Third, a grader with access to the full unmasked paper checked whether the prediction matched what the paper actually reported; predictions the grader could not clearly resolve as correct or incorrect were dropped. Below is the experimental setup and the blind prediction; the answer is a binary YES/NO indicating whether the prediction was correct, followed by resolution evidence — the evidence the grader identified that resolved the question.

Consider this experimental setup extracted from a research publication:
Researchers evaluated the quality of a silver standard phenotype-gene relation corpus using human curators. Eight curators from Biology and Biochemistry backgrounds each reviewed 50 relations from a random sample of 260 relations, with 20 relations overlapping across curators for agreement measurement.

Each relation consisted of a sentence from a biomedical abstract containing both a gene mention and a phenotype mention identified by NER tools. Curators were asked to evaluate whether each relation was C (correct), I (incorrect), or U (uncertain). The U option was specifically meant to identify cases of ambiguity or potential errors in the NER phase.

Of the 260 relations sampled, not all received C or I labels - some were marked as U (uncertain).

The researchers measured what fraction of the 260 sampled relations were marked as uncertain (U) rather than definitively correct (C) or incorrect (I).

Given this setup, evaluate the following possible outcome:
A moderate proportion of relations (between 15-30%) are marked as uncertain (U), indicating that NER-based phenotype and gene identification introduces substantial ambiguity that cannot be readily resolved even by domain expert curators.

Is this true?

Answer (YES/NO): YES